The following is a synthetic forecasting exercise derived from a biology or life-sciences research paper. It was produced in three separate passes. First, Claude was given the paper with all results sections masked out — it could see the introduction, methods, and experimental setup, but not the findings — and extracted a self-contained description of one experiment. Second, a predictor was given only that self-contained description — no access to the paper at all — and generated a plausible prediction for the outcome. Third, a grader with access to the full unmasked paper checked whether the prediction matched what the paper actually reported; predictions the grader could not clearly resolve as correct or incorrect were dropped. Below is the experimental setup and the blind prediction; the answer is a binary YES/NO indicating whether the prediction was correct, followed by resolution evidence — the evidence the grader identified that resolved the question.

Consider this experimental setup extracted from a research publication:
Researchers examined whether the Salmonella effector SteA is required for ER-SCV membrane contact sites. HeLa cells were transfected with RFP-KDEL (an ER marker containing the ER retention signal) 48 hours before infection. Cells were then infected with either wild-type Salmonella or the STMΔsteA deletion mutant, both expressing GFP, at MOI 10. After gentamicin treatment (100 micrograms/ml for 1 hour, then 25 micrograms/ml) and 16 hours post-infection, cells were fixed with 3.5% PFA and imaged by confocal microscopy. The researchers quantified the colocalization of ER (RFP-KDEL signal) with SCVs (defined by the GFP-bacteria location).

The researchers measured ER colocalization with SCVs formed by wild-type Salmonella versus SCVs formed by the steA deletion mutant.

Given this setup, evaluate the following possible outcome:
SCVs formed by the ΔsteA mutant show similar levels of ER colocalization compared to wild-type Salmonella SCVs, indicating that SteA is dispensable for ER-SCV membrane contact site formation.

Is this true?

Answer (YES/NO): NO